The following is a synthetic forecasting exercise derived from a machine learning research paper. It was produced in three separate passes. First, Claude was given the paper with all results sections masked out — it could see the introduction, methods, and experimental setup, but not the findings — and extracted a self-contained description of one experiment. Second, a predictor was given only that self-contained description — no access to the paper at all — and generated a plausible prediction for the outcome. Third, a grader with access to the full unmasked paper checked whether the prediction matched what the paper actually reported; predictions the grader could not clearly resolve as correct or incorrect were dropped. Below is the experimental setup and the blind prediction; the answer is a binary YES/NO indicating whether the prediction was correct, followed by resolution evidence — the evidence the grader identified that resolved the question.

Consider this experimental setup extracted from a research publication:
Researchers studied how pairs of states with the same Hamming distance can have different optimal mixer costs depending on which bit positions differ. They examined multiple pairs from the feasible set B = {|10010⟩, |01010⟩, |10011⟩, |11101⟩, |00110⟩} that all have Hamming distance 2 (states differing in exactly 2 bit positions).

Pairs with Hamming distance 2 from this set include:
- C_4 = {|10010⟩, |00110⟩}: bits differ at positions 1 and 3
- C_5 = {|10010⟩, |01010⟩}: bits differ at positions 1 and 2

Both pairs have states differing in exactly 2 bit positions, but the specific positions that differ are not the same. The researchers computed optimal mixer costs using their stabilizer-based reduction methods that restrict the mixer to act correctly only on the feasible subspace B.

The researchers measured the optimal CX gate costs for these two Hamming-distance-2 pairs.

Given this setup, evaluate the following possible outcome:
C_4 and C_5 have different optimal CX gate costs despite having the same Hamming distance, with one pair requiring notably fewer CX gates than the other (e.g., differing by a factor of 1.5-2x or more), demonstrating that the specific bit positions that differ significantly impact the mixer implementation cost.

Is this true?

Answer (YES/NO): NO